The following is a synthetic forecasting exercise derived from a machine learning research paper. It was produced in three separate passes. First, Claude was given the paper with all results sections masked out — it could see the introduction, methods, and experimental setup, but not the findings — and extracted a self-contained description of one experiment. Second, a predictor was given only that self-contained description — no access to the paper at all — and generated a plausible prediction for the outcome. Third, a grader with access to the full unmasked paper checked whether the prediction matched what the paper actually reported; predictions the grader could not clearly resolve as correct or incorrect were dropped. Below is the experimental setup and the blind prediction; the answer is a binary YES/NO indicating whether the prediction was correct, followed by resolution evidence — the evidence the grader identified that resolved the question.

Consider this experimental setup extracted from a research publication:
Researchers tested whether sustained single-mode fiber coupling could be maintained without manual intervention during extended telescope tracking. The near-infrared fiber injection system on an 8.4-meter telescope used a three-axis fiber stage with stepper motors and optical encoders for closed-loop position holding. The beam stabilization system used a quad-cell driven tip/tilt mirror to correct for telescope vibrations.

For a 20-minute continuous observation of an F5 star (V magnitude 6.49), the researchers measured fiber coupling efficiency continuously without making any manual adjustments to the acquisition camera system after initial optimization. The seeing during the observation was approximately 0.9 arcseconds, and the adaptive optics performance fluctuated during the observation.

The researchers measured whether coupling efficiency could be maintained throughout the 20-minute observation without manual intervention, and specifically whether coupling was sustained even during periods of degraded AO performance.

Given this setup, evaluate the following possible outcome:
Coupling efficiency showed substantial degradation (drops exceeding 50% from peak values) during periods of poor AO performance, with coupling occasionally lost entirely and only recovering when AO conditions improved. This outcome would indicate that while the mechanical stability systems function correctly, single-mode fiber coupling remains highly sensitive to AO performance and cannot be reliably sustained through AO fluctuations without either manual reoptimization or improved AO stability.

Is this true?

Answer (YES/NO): NO